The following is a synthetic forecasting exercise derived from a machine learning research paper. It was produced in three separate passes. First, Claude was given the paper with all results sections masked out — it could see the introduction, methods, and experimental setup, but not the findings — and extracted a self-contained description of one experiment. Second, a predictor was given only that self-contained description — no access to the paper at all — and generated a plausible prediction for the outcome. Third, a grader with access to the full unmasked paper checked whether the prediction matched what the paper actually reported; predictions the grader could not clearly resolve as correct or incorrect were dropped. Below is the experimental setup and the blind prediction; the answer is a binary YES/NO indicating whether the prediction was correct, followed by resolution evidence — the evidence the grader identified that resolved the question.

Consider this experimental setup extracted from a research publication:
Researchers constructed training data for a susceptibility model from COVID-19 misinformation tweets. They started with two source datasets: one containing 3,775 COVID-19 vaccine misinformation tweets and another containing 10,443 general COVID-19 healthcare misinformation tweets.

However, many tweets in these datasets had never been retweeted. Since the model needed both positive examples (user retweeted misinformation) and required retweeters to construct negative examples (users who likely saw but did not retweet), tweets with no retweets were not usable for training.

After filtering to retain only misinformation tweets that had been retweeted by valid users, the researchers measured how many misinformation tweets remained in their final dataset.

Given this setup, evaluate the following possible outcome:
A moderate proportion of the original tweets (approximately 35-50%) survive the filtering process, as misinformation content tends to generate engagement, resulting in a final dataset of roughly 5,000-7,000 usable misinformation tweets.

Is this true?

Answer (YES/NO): NO